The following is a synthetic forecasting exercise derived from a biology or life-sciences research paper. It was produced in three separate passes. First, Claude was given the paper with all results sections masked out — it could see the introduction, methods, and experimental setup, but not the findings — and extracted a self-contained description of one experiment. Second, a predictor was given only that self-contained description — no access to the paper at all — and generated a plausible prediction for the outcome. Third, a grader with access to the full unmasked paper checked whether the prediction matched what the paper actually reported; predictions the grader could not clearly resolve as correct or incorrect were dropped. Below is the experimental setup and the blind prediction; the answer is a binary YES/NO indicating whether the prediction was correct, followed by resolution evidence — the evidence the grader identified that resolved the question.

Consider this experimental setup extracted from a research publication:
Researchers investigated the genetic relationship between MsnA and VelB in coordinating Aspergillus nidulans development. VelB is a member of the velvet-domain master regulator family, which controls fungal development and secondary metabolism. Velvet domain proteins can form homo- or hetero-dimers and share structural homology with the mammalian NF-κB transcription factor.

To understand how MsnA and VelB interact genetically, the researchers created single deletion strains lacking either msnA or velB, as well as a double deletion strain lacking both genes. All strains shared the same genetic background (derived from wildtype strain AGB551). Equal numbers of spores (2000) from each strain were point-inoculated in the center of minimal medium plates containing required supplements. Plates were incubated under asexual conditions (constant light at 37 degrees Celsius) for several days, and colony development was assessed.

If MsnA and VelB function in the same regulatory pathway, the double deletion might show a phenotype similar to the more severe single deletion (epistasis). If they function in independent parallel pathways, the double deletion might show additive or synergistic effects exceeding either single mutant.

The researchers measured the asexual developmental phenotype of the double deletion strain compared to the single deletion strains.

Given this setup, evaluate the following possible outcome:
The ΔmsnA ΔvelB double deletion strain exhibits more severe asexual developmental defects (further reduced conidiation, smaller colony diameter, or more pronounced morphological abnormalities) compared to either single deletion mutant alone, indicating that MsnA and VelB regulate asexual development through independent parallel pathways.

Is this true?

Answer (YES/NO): YES